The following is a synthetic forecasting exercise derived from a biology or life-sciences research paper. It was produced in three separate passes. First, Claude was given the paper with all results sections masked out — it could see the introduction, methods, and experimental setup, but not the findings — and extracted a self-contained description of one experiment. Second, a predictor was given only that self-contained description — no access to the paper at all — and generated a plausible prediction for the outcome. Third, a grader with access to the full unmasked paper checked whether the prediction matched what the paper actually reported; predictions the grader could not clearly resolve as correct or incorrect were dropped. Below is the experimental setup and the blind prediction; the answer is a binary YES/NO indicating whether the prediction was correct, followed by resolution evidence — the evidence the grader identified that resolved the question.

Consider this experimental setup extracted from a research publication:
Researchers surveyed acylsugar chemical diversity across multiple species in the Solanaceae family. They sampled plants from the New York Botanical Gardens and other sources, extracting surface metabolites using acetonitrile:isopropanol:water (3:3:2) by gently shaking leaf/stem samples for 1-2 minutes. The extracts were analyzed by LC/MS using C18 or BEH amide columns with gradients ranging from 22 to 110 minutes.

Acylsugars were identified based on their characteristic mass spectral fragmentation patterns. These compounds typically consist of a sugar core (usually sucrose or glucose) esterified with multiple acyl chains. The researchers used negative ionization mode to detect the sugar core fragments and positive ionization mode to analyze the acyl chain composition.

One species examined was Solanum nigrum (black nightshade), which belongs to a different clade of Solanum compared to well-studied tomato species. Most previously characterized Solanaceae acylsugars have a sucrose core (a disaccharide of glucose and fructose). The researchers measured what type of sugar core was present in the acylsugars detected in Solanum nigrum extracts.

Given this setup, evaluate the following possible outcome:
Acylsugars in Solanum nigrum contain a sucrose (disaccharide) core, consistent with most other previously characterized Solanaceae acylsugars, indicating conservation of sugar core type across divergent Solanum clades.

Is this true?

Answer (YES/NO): NO